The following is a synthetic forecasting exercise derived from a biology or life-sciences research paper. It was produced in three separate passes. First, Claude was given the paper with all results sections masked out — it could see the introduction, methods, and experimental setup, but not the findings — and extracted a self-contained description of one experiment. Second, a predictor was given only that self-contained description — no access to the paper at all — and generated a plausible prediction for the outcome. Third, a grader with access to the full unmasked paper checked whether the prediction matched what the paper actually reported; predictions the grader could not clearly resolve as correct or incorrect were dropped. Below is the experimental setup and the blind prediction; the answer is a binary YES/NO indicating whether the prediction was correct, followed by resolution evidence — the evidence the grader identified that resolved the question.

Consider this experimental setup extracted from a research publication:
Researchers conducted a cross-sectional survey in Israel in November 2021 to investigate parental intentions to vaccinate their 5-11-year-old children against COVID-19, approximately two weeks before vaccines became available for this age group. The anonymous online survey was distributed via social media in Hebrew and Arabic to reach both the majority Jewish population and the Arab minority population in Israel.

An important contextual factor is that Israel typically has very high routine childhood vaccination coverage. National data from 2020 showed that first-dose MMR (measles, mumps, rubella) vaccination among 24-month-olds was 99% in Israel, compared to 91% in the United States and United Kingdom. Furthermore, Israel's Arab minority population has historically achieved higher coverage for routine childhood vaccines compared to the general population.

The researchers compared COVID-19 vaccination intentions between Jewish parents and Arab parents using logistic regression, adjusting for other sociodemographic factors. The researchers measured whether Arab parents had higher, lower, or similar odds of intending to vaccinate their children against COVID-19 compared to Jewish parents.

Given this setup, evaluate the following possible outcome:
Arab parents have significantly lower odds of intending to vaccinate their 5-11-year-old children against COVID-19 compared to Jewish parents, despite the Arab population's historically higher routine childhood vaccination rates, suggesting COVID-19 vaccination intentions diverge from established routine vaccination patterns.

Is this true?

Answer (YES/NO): YES